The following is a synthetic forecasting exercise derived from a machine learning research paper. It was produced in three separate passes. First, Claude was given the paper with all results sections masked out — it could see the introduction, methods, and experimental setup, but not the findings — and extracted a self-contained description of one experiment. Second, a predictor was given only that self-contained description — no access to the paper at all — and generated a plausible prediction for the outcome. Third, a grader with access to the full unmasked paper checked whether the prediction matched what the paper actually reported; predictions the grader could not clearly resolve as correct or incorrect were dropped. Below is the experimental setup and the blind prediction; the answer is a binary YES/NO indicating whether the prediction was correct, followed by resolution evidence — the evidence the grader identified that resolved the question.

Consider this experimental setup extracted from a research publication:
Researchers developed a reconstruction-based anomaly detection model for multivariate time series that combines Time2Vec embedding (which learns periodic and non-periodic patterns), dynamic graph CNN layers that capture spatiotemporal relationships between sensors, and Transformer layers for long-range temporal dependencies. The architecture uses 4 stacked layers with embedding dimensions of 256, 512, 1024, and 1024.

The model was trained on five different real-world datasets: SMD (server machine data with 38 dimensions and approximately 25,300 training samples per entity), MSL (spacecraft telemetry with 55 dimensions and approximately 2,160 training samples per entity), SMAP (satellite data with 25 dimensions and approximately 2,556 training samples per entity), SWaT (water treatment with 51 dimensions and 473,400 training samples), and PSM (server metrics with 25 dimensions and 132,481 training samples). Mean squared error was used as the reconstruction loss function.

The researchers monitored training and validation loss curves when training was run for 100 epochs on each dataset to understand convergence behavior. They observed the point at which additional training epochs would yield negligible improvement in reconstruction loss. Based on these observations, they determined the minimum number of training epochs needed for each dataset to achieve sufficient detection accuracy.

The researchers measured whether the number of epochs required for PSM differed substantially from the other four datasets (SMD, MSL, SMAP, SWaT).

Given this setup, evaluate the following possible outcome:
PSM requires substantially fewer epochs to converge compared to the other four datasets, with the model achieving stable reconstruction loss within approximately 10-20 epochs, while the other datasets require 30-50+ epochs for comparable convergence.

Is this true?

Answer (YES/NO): NO